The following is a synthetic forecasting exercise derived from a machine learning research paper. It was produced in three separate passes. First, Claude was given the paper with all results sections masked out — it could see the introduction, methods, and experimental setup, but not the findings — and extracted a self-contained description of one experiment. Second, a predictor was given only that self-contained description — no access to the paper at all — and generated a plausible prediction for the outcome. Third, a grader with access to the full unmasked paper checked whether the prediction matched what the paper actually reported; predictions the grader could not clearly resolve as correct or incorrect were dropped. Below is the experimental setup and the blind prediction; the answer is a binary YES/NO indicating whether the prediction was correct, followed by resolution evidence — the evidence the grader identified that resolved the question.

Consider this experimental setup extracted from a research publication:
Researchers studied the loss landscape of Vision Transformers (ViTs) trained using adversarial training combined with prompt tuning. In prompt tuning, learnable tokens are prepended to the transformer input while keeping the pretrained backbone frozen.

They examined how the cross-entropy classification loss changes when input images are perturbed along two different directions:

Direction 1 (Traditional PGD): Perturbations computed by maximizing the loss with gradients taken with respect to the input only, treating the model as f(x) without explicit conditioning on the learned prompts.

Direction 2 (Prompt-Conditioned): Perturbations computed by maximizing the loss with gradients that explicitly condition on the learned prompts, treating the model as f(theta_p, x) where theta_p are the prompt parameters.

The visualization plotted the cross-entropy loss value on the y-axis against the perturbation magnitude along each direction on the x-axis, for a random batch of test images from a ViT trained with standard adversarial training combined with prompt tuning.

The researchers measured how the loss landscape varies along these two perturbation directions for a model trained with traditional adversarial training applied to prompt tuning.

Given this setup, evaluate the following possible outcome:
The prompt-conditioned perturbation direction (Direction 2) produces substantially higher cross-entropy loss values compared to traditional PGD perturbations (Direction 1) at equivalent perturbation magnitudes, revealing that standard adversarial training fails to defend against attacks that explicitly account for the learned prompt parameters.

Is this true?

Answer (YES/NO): YES